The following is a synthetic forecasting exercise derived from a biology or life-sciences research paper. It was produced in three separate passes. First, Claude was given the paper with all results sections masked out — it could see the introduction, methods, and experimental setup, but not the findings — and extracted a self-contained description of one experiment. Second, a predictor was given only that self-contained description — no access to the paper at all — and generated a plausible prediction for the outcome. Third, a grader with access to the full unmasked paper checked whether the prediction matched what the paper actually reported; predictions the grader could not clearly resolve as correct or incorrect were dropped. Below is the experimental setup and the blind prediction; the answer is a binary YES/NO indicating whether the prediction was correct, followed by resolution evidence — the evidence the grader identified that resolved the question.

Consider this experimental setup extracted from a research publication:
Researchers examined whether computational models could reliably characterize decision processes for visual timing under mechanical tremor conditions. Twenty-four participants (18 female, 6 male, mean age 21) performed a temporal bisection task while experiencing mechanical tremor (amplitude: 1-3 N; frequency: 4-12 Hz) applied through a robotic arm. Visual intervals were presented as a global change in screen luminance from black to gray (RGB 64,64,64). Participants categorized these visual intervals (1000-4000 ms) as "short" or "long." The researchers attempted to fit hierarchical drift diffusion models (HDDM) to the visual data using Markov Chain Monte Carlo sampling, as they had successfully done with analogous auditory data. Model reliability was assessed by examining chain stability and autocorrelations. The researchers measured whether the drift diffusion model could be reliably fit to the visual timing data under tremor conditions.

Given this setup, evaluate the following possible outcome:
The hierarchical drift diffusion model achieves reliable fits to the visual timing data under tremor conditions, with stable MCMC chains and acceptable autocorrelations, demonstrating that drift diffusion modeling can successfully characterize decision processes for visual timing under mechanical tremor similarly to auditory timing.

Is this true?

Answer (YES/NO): NO